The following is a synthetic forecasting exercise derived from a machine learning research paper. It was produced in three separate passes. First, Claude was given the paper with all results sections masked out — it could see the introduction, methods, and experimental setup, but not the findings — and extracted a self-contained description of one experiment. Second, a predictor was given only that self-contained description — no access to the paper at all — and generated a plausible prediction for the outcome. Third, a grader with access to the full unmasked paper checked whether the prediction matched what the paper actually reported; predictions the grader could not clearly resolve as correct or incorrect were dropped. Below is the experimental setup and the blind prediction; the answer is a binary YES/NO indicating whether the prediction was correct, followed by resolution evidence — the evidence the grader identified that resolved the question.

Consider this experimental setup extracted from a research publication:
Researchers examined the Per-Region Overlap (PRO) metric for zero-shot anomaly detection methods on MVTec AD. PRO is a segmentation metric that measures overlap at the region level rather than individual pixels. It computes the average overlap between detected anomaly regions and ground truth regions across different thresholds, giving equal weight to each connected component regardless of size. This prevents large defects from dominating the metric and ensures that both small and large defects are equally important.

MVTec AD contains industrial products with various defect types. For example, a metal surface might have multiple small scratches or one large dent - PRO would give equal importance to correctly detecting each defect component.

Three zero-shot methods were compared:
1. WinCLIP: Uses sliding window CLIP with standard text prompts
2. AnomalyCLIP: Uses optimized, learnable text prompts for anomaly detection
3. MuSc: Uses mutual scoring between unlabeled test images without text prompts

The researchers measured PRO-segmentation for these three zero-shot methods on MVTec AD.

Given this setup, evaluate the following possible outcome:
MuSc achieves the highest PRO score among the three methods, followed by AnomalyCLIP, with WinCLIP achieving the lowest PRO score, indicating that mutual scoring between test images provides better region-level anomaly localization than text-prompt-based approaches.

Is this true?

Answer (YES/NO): YES